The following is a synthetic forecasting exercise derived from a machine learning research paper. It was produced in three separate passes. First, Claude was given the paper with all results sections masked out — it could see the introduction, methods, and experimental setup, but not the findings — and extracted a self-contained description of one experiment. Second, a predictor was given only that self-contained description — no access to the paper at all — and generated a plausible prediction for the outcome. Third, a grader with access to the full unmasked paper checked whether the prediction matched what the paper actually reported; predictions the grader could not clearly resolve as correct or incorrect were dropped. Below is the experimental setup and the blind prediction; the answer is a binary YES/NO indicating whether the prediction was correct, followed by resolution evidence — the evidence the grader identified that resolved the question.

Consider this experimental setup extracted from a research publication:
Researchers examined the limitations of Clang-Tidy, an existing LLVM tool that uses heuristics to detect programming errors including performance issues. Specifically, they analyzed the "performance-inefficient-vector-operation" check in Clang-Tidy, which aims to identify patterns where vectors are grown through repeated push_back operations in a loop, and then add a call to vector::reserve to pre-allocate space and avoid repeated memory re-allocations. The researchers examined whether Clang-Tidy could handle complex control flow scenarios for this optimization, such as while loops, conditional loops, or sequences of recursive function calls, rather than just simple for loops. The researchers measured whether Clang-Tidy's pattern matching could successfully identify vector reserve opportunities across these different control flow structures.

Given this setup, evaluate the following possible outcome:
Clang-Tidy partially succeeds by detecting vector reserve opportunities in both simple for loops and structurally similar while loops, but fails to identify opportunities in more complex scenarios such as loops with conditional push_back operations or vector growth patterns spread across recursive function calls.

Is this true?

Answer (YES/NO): NO